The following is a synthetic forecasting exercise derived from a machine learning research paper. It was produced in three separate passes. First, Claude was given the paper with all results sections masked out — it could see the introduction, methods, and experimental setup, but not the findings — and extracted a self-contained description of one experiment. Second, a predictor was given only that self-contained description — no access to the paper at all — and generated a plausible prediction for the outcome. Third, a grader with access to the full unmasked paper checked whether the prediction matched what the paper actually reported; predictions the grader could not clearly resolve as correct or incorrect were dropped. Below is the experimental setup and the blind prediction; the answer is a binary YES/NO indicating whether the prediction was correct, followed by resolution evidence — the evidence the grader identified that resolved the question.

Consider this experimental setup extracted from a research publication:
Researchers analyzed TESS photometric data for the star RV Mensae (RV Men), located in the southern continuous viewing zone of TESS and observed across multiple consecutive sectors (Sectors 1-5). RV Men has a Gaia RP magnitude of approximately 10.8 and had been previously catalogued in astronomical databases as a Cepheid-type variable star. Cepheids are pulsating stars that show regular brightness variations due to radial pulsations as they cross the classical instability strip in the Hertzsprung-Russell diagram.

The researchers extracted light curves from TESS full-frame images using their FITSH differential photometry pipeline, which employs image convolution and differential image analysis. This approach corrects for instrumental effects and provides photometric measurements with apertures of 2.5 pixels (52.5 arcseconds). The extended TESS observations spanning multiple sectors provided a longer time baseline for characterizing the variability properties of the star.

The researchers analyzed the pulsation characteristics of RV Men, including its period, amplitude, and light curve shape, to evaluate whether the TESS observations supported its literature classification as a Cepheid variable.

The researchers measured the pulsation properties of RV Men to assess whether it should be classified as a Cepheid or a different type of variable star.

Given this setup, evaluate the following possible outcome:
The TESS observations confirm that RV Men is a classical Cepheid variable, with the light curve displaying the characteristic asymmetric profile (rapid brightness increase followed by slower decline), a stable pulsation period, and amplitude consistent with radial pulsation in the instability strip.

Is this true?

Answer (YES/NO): NO